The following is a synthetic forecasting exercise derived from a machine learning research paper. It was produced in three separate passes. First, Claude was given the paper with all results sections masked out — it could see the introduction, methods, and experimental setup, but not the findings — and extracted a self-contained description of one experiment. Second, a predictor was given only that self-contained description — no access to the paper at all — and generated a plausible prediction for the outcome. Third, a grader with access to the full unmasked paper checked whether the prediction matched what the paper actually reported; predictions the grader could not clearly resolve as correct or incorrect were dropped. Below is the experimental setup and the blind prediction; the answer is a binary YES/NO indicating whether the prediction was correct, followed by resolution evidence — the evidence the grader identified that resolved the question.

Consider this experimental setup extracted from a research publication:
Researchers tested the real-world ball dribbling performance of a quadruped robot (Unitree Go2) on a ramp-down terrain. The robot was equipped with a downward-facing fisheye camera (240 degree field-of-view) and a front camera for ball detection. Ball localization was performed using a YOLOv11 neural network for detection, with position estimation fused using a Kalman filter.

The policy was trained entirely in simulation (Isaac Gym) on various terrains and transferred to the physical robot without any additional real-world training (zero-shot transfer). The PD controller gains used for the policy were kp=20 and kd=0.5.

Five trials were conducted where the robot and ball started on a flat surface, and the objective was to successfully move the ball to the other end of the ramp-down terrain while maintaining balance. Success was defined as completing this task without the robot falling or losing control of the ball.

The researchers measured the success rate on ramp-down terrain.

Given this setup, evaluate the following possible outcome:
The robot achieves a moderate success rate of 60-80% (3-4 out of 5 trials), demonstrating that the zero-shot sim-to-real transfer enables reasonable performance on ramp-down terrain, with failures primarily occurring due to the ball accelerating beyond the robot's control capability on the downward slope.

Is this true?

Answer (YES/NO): YES